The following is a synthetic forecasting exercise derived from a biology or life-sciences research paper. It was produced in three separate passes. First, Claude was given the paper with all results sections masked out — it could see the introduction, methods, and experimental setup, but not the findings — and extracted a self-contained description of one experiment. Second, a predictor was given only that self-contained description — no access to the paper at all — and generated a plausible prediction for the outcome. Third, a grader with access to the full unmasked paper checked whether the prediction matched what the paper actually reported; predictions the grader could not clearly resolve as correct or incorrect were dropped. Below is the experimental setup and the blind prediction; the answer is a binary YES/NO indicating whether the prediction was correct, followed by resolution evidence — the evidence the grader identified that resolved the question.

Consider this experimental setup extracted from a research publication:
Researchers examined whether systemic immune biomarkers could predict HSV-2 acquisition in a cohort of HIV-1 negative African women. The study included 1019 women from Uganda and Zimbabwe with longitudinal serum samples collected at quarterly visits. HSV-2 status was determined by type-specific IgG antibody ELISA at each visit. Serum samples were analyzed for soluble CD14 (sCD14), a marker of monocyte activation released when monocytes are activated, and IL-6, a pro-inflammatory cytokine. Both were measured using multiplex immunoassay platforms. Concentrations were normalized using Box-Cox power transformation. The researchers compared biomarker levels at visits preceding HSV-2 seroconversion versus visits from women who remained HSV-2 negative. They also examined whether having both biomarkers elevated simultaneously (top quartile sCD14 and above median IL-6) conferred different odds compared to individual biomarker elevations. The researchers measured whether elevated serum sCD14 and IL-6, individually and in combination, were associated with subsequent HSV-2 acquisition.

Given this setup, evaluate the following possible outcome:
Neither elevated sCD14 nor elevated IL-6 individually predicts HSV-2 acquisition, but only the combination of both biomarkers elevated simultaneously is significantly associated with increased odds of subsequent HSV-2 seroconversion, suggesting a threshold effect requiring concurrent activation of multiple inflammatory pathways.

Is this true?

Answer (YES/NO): NO